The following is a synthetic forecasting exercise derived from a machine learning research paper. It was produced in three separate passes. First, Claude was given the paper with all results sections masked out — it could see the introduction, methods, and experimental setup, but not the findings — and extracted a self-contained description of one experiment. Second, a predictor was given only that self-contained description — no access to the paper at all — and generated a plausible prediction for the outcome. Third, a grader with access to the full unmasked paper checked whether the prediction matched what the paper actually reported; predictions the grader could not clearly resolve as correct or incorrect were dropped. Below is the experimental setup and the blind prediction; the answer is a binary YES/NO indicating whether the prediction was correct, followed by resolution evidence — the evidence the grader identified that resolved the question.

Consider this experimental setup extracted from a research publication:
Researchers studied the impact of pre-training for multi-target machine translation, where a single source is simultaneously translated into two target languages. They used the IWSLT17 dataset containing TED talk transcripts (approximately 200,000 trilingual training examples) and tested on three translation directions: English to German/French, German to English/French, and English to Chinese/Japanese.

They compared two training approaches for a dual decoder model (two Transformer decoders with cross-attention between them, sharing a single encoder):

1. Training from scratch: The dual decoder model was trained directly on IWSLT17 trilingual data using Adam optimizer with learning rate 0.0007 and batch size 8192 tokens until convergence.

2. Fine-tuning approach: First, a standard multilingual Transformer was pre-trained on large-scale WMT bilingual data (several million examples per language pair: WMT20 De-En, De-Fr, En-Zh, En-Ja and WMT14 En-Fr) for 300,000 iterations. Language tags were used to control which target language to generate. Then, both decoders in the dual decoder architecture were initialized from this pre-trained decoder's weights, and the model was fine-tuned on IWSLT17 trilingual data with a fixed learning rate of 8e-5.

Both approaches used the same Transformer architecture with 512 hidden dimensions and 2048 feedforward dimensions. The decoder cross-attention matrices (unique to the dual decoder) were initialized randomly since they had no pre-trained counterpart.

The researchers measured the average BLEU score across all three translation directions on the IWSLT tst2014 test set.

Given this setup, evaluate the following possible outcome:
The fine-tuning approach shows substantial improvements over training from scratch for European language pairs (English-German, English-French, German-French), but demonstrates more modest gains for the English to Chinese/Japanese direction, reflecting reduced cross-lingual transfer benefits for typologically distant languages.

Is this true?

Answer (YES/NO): NO